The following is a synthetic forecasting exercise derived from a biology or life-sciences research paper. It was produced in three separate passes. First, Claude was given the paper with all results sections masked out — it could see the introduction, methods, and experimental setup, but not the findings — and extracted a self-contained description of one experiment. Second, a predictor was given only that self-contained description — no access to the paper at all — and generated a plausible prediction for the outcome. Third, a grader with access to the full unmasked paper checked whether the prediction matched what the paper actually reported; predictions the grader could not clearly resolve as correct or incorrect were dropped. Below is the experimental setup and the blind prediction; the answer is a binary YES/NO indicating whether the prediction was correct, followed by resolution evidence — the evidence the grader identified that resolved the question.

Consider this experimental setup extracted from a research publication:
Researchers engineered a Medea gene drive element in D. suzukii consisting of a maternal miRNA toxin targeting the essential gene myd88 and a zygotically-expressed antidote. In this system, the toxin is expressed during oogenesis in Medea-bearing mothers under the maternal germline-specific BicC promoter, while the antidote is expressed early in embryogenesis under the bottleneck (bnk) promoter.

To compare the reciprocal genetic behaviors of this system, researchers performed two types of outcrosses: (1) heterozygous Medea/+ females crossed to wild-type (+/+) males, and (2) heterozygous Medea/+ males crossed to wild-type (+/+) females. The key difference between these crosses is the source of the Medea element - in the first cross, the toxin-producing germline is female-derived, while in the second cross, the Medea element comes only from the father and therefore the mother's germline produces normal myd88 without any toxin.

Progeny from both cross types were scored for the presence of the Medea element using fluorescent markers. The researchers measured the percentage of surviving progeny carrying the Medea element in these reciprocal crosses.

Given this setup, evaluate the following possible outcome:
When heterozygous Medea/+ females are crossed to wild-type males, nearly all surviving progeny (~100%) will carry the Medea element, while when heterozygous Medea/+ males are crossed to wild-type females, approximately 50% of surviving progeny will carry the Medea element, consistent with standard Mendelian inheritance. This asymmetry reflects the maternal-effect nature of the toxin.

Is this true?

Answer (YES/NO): YES